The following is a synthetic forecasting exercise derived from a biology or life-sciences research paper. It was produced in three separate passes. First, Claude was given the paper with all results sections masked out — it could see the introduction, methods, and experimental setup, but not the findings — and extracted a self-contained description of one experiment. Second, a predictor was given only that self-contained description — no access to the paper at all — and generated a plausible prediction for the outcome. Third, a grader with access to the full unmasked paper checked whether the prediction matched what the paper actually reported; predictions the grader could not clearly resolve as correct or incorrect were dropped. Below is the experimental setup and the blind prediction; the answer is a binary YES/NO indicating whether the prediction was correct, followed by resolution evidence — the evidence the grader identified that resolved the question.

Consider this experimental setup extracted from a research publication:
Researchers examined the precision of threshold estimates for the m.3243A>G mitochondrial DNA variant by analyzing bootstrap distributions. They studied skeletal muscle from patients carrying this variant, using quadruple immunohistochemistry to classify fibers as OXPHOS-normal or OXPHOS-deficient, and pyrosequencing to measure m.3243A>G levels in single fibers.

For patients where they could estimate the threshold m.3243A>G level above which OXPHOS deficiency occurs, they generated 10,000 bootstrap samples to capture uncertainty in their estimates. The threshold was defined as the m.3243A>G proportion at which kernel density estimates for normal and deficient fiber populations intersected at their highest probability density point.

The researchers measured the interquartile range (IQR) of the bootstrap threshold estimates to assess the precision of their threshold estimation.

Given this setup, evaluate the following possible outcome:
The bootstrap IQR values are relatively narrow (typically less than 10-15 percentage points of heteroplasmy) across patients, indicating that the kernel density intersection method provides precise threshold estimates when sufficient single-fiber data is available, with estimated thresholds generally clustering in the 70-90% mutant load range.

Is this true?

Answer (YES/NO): YES